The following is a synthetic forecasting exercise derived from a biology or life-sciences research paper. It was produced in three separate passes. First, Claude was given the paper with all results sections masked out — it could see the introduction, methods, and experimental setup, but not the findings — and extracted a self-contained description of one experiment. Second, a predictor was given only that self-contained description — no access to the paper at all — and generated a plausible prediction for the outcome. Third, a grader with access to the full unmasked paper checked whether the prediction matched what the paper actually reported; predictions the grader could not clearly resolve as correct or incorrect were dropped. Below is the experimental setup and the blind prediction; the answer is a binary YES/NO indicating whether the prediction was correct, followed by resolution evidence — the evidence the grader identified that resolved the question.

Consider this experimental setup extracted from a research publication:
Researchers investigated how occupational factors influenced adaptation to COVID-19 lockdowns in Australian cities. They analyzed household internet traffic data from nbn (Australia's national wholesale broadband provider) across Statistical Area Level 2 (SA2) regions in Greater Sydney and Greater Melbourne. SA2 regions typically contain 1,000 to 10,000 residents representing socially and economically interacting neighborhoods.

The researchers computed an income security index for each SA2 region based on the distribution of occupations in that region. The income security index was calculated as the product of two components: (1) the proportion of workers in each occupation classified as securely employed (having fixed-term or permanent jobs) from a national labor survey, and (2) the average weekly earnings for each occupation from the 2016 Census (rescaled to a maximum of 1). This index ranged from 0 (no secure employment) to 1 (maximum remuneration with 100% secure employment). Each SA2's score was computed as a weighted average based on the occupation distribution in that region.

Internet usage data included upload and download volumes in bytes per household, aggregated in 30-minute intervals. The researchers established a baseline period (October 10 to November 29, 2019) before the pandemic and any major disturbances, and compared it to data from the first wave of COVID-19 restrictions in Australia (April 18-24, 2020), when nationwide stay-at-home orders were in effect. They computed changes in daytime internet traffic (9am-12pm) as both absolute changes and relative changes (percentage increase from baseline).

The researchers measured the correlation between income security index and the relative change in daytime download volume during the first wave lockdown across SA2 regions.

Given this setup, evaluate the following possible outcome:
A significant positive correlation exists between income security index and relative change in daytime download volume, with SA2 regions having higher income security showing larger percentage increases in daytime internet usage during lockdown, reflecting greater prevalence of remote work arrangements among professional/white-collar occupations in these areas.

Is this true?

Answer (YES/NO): YES